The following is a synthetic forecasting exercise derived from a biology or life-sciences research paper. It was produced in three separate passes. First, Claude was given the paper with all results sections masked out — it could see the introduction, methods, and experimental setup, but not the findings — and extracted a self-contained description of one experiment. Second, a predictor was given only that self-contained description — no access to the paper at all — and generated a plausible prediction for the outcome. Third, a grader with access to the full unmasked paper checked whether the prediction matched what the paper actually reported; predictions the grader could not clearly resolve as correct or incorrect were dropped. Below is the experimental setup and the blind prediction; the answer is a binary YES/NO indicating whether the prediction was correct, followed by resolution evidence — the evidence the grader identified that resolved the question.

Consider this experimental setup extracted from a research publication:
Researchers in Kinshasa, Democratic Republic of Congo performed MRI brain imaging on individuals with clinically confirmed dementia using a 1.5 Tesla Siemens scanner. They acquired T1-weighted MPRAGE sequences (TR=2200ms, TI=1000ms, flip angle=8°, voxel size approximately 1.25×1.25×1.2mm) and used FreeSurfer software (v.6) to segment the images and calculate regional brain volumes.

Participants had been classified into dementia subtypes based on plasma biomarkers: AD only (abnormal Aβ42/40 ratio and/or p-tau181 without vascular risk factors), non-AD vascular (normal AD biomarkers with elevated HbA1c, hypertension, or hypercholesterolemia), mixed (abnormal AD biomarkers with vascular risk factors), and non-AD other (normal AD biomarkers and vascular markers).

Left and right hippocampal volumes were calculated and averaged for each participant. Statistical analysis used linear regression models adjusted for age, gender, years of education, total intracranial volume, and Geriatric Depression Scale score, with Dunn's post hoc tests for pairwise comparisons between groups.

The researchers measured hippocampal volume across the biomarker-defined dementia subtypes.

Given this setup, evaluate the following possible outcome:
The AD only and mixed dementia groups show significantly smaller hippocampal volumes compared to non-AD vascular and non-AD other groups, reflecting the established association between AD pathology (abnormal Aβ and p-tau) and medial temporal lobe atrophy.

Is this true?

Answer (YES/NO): NO